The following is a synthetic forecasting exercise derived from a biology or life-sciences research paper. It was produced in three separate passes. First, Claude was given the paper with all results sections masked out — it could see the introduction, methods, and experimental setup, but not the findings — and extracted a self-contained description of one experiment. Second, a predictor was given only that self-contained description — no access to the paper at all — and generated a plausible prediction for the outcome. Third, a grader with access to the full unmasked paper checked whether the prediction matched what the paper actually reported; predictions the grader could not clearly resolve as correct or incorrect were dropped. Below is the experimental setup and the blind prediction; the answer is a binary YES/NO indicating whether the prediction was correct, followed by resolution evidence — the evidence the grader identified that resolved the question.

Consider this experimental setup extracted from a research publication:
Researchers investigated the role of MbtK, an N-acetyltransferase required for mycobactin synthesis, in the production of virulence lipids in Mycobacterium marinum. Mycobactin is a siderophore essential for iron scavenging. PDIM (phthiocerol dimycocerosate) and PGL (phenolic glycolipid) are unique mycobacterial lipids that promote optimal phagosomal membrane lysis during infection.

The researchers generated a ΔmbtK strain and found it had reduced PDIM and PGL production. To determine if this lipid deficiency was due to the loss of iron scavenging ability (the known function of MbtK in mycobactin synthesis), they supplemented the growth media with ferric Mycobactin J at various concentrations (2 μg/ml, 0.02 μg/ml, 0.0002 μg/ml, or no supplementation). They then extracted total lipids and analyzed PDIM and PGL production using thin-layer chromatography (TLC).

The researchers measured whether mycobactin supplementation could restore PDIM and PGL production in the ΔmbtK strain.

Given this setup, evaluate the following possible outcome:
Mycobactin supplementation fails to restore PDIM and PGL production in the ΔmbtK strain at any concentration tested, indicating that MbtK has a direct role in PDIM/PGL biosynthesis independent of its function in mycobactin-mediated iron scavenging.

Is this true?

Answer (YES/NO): NO